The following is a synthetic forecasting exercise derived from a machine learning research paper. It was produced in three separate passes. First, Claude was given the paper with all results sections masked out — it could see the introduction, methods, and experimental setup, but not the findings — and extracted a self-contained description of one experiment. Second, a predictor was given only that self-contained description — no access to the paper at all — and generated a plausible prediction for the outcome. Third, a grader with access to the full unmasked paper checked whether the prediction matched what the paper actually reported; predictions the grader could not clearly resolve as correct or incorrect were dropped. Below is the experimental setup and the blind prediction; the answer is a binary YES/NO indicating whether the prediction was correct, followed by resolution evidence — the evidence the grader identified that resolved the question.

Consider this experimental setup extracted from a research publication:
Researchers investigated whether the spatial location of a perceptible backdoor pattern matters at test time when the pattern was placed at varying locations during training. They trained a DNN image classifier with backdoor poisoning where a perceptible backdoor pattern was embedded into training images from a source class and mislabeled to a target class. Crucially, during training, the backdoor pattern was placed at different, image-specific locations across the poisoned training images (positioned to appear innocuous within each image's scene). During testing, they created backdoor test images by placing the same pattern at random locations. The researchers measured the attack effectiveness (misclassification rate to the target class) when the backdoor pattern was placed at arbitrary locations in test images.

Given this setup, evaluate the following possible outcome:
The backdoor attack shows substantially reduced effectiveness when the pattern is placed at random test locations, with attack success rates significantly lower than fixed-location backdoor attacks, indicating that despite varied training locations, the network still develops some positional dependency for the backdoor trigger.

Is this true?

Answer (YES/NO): NO